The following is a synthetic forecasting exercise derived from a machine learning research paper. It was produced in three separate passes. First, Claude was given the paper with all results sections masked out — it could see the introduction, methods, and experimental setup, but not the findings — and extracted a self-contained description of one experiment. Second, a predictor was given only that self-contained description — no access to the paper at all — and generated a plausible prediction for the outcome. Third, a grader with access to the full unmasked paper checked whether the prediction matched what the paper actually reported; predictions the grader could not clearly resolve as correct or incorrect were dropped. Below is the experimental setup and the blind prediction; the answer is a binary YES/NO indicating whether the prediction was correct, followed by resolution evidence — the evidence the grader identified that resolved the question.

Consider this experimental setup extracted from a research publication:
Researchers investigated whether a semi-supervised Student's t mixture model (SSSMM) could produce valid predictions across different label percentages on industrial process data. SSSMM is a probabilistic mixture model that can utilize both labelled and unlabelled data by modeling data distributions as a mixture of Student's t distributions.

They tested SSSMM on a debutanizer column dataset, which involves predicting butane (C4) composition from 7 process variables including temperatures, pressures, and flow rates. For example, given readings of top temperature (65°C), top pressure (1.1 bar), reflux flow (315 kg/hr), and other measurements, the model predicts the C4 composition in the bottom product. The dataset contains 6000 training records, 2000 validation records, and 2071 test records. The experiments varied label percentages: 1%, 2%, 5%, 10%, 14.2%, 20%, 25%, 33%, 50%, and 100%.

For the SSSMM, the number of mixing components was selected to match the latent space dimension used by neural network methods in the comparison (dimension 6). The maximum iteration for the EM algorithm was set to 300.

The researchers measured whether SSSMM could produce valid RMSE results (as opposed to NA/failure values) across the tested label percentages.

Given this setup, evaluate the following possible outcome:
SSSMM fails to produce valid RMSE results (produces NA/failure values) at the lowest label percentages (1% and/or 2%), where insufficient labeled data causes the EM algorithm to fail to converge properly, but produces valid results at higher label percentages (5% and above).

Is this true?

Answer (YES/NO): NO